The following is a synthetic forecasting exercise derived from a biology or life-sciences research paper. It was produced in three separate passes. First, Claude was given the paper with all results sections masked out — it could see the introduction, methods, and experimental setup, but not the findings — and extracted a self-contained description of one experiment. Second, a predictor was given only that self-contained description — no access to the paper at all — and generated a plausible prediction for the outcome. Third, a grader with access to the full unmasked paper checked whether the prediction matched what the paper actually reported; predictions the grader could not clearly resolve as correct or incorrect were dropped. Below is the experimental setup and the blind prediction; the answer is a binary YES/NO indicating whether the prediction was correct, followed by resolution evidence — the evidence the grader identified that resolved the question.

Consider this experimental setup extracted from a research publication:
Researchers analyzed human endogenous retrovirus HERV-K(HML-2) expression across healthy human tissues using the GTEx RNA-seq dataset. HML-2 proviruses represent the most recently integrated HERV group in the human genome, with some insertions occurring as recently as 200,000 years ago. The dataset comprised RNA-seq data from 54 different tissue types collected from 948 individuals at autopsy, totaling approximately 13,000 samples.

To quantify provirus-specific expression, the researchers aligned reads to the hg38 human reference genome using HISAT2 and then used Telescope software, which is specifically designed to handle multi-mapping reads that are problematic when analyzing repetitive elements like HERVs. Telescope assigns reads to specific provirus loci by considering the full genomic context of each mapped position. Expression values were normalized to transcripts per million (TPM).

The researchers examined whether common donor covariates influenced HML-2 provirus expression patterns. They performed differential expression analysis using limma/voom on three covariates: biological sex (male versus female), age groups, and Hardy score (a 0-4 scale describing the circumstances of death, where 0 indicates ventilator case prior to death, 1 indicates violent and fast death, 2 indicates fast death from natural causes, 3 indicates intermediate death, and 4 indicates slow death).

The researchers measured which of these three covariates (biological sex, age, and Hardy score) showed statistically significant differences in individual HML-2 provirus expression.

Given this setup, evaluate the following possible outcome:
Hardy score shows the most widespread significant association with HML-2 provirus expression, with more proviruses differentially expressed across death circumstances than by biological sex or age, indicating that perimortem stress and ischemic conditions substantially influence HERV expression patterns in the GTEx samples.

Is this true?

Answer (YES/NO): NO